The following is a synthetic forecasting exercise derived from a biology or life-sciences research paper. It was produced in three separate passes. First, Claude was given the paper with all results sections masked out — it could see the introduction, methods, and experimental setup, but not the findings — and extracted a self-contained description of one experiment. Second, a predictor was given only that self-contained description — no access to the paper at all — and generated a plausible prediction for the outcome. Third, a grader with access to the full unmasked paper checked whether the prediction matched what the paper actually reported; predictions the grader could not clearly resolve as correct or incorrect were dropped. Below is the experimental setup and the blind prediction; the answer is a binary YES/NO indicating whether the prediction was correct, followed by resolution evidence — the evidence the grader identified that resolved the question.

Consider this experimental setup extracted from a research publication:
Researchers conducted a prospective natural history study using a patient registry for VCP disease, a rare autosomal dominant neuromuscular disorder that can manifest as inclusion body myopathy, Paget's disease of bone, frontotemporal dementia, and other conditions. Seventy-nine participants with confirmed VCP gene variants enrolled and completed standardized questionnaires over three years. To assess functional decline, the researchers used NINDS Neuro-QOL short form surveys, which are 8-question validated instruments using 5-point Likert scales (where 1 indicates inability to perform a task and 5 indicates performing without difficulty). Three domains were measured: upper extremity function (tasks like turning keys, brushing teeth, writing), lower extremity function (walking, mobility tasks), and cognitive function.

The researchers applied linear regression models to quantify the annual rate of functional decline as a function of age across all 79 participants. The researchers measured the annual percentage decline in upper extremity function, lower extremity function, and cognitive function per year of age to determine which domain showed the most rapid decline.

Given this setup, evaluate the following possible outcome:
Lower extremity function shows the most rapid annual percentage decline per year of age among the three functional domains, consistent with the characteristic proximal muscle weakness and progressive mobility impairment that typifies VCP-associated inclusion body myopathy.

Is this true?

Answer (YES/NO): YES